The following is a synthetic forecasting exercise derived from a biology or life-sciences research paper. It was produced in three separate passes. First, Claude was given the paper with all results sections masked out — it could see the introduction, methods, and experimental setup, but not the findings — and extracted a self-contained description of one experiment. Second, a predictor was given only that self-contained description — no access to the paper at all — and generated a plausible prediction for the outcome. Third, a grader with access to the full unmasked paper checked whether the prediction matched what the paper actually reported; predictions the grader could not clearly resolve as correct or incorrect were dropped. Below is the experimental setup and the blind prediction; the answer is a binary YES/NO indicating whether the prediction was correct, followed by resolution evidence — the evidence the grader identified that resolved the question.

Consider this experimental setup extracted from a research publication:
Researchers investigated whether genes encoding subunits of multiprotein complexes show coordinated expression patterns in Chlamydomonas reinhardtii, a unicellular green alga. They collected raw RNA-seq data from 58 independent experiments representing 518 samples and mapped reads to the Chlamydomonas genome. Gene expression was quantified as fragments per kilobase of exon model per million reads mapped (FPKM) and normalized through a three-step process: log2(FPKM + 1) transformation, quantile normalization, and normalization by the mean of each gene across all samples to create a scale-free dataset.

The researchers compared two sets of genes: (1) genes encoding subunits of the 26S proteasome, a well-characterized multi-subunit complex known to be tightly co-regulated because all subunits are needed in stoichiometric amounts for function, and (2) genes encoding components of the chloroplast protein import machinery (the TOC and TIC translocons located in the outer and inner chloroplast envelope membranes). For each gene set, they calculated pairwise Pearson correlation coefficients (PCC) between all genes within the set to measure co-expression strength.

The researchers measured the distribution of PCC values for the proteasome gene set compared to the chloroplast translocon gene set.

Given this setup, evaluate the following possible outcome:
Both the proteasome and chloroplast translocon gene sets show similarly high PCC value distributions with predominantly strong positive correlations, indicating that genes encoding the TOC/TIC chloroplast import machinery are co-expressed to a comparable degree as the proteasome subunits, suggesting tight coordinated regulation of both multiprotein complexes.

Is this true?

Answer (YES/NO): NO